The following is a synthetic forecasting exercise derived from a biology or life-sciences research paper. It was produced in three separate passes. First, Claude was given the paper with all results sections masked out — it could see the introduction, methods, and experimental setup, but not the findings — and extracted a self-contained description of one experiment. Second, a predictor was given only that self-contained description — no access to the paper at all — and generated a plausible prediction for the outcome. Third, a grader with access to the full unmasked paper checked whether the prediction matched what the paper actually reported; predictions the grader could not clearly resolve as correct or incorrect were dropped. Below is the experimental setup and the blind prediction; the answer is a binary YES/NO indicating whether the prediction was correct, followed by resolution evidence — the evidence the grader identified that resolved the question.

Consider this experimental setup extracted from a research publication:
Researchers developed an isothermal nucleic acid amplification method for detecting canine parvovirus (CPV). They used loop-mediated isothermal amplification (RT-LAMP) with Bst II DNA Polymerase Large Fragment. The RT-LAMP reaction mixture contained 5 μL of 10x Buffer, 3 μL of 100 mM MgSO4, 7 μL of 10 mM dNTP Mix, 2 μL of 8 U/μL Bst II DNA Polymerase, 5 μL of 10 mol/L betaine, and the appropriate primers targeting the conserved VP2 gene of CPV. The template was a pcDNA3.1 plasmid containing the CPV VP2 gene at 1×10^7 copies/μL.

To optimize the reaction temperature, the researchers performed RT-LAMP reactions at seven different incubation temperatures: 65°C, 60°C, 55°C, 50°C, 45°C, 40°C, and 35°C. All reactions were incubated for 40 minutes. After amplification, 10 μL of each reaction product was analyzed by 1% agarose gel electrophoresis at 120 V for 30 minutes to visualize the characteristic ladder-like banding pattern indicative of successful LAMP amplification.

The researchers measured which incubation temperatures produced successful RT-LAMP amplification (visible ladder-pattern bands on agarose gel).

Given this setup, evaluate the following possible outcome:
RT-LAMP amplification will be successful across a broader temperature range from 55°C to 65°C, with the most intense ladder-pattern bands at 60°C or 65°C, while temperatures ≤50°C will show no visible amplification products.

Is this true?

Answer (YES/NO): NO